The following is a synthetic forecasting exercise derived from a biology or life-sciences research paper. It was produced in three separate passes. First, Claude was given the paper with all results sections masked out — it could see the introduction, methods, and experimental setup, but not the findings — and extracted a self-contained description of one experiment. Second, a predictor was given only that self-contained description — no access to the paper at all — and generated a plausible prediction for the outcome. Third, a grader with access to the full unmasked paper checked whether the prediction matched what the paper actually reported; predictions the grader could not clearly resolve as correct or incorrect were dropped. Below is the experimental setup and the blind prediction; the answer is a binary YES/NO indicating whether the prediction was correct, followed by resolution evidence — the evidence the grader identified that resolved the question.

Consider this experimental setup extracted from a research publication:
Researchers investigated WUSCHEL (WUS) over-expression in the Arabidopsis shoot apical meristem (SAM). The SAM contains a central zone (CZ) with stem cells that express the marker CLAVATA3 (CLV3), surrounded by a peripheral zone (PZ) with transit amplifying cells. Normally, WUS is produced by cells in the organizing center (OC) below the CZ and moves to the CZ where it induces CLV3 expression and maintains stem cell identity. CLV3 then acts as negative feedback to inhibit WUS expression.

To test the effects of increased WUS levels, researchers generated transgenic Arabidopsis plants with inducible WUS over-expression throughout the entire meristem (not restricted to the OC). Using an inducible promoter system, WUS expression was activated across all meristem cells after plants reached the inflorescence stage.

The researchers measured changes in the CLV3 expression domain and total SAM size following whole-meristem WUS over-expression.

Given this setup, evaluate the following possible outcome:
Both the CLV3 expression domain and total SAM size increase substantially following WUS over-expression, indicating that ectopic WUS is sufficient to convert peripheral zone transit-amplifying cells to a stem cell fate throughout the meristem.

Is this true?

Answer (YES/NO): NO